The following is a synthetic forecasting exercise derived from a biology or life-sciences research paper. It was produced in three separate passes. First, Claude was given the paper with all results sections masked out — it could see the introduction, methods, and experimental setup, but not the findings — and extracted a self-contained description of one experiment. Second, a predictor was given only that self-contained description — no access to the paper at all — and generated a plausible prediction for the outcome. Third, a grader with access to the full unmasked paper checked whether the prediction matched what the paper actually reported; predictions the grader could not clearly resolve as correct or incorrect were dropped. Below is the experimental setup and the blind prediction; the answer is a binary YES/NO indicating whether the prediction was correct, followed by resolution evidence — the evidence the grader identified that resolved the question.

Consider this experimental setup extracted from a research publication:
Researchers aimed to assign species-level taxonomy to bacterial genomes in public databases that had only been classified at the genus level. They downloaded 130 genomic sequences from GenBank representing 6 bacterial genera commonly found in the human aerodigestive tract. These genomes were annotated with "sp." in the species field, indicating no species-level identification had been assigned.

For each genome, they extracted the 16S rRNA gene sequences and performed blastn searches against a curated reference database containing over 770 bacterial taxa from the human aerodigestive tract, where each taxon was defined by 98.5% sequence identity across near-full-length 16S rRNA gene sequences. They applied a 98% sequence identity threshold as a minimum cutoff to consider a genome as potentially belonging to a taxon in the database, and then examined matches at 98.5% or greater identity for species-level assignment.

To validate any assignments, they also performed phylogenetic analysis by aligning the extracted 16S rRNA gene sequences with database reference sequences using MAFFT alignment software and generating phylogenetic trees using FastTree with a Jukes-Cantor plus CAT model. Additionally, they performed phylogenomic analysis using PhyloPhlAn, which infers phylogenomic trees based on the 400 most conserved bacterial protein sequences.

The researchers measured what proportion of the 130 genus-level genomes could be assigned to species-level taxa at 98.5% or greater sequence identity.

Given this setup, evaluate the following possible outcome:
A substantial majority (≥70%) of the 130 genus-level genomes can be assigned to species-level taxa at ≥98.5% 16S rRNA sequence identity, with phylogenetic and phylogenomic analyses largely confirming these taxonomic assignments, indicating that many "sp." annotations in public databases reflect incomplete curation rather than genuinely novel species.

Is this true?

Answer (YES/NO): YES